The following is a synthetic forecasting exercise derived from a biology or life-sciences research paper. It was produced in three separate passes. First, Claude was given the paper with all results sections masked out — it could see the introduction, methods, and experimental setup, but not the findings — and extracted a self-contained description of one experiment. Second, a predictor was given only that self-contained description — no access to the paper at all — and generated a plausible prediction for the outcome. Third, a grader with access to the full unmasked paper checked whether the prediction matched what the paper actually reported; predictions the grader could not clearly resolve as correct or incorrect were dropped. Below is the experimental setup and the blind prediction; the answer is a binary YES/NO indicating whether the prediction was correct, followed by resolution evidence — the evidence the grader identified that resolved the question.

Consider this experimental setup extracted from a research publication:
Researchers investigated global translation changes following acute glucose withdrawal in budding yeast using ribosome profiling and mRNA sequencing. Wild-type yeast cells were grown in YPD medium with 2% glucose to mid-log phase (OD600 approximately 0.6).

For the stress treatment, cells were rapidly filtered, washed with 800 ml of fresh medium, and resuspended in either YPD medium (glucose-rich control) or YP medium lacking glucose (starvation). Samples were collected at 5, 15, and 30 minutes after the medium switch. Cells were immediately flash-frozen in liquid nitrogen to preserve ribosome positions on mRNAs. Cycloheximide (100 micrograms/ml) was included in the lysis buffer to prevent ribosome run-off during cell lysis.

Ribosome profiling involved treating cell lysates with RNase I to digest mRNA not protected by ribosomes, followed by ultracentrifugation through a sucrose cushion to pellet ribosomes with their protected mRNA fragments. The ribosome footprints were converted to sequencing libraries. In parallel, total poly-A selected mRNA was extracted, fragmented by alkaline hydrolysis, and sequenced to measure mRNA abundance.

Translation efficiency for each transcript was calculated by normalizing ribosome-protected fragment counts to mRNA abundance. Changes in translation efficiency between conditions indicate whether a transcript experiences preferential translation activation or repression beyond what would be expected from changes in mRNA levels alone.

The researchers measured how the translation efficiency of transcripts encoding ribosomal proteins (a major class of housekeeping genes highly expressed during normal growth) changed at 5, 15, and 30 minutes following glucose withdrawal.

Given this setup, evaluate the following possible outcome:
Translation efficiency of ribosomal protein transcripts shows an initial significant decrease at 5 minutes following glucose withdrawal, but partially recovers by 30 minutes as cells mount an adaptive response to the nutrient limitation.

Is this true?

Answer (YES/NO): NO